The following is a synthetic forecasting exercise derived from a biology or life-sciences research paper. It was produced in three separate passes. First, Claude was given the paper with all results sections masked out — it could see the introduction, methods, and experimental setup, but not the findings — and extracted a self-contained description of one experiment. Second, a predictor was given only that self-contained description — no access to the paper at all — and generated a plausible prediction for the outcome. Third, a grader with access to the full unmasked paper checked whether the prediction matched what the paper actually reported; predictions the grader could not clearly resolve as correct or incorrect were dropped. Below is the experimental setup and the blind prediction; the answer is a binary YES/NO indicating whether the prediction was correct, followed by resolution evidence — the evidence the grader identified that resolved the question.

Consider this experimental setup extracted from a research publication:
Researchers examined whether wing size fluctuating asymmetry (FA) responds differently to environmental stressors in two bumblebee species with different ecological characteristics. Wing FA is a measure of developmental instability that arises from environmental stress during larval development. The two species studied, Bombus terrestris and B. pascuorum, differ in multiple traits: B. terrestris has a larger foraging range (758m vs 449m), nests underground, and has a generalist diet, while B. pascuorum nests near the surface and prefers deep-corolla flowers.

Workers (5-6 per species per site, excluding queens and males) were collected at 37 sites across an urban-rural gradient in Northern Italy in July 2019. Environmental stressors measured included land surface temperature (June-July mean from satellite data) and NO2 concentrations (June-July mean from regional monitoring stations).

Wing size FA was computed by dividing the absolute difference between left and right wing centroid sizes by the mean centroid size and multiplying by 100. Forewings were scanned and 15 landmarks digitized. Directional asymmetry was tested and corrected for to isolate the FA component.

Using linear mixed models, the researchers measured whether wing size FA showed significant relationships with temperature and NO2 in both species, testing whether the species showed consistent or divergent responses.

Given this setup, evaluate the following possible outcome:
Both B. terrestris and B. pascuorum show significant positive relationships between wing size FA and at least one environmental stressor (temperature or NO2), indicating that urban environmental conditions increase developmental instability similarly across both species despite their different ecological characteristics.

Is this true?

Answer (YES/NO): NO